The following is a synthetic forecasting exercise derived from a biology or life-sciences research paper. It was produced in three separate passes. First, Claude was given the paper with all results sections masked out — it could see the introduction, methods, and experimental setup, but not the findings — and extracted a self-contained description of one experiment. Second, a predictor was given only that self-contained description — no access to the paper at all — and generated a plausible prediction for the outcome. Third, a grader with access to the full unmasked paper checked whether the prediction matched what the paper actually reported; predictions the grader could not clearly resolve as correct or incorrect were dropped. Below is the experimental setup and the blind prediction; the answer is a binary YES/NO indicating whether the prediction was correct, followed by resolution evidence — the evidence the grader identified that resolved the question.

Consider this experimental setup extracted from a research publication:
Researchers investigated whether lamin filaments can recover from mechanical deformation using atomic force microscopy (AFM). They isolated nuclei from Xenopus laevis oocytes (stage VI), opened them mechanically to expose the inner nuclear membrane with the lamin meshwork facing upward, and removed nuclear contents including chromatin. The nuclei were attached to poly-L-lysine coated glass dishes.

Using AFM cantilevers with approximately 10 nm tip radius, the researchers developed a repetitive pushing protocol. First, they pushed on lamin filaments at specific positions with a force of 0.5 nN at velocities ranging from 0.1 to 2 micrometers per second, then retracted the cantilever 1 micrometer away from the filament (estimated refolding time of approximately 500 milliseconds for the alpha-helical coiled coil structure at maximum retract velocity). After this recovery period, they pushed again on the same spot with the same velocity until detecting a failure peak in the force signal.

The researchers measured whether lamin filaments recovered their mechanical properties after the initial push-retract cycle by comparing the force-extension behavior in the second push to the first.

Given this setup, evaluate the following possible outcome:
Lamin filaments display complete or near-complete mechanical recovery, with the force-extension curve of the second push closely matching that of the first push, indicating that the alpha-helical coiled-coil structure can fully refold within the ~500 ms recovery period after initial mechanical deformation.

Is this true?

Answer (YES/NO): YES